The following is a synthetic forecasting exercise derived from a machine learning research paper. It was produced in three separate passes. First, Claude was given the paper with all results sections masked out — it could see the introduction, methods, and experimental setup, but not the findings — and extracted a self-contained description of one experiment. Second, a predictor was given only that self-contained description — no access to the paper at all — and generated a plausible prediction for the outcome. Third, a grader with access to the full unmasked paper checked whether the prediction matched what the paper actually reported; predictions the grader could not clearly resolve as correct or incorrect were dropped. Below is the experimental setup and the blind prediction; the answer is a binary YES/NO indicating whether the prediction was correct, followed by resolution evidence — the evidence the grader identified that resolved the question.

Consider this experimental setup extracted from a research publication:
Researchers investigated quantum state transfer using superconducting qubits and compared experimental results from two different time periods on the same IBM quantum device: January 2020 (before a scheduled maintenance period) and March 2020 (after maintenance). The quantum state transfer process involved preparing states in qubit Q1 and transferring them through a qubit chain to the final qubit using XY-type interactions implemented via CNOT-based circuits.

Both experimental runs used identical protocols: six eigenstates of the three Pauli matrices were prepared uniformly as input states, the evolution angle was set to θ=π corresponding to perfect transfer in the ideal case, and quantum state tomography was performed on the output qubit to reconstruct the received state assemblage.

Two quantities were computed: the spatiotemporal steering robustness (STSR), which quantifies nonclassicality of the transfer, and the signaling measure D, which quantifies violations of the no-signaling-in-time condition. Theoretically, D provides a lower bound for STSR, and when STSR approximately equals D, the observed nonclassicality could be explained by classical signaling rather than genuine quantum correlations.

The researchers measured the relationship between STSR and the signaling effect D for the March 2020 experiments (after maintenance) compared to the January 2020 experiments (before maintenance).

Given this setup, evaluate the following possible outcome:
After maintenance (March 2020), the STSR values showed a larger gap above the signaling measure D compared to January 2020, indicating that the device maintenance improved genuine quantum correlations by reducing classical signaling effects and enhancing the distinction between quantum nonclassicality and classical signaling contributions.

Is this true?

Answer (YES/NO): YES